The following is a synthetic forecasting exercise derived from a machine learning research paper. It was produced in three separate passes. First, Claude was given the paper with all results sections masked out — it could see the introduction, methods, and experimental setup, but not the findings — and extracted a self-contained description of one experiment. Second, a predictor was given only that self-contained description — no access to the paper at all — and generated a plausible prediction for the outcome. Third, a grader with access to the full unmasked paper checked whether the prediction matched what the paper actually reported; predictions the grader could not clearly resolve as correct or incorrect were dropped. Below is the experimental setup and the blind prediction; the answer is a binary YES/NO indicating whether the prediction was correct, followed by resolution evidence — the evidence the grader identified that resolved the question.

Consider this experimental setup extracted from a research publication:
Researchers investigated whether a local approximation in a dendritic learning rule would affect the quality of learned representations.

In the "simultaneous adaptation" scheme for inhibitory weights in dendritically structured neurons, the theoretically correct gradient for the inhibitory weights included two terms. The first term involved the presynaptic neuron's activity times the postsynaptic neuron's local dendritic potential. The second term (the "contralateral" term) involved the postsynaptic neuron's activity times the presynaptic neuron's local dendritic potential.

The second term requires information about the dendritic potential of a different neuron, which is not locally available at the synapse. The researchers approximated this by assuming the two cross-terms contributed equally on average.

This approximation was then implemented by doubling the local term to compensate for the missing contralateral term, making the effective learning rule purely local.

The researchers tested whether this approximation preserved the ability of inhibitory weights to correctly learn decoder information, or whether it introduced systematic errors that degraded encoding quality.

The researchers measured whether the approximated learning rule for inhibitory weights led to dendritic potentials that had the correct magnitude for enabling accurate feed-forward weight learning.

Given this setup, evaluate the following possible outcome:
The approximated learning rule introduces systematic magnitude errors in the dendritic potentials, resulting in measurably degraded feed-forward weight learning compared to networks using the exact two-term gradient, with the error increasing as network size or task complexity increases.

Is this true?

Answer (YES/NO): NO